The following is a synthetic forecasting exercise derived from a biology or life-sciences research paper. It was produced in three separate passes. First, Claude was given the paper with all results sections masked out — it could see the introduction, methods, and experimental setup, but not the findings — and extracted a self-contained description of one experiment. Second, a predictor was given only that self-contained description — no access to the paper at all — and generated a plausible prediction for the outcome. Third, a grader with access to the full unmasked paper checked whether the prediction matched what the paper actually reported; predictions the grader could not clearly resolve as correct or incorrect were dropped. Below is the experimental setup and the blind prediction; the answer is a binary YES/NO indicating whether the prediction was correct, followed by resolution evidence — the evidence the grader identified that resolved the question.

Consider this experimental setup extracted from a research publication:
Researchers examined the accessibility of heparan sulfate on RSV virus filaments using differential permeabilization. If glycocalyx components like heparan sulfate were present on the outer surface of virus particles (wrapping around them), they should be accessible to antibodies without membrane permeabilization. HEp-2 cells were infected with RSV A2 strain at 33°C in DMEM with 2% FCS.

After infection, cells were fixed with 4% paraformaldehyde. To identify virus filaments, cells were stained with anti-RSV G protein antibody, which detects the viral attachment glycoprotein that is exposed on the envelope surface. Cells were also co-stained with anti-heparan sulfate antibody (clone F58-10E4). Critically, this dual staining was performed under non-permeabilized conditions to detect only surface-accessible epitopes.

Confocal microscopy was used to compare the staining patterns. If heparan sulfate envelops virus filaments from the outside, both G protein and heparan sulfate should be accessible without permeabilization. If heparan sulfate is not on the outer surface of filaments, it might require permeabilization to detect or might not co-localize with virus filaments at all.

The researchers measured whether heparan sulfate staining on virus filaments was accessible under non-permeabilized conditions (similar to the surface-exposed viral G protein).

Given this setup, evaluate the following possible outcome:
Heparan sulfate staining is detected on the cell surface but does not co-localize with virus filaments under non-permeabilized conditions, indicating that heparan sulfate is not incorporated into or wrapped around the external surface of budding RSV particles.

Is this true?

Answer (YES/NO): NO